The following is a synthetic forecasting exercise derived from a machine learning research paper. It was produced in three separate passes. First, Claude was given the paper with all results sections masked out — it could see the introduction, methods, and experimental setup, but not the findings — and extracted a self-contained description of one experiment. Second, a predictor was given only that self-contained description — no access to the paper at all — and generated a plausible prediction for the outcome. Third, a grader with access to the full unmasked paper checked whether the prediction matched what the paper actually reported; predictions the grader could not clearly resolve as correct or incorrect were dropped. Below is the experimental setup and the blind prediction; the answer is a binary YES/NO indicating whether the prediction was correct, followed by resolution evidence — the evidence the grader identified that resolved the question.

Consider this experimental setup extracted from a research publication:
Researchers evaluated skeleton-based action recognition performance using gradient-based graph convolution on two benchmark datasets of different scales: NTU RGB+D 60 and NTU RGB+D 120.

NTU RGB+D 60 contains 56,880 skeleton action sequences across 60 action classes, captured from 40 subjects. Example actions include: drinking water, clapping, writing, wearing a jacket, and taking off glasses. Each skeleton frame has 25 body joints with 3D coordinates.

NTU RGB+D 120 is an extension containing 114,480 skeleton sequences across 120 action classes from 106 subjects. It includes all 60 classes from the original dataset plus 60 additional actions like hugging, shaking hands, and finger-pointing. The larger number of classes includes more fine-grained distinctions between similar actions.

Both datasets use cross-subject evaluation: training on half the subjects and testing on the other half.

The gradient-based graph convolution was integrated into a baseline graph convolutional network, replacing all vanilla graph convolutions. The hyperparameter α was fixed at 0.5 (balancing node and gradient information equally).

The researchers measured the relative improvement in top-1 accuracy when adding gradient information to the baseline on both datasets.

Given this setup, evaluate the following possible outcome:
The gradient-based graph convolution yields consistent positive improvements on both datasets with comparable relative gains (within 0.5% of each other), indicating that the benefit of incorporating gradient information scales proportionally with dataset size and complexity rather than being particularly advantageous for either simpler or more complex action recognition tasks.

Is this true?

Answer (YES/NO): NO